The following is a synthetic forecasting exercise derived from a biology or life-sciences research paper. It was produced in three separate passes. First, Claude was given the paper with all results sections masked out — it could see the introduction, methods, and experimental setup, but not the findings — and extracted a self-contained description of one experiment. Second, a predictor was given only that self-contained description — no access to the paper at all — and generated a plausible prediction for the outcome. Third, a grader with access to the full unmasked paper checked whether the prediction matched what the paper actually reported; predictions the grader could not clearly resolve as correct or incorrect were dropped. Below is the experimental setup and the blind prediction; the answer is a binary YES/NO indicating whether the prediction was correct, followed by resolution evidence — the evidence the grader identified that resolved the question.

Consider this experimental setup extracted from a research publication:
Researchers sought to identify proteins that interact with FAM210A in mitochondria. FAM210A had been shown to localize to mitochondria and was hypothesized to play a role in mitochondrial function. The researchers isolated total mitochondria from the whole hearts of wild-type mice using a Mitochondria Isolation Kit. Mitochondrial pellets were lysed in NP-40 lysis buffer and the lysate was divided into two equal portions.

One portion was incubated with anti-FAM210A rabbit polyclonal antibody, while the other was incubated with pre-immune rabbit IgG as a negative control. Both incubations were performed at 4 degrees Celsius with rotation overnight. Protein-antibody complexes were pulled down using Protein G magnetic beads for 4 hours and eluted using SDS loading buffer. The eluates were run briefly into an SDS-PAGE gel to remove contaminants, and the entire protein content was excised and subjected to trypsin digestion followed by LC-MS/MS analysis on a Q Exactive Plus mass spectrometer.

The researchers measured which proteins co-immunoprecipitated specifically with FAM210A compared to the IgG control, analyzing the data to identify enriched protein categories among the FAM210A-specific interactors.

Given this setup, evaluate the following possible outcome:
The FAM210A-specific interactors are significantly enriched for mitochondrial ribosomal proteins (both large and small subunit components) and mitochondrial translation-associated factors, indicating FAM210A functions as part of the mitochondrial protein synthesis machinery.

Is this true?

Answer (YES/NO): YES